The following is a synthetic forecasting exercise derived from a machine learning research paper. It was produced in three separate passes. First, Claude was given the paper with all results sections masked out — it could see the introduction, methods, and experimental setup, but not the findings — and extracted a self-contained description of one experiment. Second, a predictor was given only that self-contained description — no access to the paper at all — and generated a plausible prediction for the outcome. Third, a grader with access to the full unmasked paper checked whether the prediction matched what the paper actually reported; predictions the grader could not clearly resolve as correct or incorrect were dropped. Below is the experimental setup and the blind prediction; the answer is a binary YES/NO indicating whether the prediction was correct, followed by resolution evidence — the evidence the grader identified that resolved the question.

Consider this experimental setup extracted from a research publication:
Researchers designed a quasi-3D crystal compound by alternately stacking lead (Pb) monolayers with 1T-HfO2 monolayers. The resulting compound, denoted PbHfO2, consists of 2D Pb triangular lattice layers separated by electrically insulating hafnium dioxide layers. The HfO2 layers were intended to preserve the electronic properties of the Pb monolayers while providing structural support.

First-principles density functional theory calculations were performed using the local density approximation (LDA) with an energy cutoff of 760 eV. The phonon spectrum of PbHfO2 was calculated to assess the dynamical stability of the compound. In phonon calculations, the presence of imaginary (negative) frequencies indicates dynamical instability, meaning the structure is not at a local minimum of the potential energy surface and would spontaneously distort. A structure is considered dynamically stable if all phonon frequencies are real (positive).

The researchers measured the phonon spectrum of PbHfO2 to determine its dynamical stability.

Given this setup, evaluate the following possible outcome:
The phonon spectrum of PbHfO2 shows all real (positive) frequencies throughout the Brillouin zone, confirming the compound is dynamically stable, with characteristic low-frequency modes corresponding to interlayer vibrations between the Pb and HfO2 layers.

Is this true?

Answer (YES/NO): NO